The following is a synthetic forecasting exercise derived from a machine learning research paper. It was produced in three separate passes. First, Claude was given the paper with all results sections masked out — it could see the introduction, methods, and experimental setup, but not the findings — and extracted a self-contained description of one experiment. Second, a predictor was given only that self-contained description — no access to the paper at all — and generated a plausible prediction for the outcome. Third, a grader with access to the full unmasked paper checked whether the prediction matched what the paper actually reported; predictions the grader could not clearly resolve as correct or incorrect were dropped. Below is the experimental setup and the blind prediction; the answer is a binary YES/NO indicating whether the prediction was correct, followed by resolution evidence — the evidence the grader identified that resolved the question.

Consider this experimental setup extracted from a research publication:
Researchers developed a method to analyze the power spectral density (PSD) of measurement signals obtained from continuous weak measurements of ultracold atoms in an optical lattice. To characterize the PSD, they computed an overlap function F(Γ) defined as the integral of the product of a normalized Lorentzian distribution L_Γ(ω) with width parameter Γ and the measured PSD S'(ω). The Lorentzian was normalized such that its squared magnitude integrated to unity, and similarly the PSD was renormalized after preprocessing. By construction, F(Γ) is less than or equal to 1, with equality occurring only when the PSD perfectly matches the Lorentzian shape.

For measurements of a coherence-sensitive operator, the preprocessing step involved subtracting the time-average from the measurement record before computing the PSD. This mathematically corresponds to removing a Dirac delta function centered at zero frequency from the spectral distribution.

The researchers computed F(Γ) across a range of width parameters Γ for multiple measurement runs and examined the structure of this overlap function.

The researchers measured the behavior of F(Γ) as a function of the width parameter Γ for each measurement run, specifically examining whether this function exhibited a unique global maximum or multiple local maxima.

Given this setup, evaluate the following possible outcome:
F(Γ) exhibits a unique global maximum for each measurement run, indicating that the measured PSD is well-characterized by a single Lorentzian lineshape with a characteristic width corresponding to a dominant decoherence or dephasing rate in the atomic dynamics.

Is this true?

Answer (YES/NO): YES